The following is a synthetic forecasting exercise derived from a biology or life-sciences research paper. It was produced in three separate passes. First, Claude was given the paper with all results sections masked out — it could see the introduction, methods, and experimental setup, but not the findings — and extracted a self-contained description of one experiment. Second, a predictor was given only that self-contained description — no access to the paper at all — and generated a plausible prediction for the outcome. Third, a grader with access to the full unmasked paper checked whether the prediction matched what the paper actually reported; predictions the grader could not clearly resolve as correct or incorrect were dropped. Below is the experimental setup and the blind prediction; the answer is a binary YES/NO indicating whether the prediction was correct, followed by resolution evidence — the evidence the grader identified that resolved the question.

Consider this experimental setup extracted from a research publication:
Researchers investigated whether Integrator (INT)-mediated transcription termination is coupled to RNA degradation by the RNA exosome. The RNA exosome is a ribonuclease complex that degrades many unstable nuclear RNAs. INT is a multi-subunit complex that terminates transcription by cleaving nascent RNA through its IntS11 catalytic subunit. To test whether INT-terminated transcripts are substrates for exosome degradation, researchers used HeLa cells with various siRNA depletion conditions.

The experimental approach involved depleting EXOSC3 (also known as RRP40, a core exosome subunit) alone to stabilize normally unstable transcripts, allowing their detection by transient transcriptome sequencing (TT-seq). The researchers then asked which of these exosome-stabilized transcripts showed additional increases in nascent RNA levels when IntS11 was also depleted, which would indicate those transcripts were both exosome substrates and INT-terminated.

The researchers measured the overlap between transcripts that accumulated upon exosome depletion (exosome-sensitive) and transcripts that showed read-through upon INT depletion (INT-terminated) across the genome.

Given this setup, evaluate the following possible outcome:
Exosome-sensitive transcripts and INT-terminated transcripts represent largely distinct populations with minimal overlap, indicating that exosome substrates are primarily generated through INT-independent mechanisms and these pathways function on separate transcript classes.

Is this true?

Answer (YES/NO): NO